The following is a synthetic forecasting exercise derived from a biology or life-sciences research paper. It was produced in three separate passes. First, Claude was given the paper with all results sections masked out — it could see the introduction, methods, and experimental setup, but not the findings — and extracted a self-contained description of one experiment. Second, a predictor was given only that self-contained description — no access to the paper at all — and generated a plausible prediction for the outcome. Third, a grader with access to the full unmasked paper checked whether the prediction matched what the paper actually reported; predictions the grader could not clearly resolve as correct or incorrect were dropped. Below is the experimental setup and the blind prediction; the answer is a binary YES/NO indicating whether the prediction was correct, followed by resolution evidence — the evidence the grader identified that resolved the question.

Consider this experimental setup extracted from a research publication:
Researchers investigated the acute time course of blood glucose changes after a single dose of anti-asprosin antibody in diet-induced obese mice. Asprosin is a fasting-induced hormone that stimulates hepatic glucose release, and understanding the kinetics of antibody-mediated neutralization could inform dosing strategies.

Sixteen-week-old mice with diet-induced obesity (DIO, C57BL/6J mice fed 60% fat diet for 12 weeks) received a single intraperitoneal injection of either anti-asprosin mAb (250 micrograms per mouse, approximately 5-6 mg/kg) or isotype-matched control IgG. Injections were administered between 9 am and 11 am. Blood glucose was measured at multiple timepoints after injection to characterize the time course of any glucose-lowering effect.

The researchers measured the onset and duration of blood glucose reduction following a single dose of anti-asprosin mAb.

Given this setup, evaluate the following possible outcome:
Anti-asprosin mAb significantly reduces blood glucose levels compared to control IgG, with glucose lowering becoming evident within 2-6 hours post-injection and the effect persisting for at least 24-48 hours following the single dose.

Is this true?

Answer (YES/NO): YES